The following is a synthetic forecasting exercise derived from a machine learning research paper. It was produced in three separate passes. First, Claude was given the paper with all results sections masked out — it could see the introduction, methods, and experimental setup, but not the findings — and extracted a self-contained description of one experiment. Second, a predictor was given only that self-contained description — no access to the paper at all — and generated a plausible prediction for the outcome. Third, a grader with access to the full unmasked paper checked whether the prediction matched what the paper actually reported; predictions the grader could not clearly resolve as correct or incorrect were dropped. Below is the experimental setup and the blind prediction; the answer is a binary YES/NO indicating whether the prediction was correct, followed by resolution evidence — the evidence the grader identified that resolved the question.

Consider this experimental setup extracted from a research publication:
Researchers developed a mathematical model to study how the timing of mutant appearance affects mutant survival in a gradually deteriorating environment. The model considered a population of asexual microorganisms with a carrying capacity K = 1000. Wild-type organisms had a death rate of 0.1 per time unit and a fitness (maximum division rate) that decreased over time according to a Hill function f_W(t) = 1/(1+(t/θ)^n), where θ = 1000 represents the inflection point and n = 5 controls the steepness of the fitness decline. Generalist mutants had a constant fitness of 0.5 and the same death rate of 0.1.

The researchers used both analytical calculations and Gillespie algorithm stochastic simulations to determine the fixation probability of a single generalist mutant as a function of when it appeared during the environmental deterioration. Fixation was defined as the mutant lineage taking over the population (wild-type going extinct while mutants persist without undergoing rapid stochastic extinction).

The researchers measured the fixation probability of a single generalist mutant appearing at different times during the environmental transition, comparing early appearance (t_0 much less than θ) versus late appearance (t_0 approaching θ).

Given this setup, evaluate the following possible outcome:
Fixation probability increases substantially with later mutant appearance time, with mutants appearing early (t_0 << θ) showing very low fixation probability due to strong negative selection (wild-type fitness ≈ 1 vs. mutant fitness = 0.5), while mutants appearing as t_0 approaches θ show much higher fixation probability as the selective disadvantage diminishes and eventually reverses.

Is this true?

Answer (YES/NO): YES